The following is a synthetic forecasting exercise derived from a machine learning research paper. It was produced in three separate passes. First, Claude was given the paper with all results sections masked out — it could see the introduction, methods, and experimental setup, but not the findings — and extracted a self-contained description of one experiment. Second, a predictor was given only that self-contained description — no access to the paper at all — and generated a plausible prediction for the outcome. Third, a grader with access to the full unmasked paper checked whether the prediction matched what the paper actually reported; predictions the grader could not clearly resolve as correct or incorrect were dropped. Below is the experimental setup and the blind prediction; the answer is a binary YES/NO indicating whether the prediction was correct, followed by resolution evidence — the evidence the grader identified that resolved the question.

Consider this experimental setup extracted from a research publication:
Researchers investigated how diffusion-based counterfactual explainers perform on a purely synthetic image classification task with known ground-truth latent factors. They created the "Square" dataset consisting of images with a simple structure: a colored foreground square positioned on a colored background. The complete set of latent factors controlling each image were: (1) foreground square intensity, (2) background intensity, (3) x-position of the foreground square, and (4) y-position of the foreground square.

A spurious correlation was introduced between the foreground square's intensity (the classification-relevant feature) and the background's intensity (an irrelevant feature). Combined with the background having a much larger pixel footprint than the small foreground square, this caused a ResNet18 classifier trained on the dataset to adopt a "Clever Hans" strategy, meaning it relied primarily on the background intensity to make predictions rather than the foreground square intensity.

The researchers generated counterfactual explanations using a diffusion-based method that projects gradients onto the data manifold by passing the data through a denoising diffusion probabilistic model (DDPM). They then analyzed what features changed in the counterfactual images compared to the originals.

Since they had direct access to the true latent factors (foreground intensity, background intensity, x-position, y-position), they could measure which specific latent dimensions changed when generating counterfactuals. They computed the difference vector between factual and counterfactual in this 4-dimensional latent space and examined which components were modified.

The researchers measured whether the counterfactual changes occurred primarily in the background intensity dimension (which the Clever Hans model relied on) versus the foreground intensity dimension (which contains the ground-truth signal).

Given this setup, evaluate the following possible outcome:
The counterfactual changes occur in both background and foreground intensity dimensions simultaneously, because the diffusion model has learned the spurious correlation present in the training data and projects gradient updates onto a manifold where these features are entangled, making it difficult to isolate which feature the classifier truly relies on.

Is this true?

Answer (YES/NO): NO